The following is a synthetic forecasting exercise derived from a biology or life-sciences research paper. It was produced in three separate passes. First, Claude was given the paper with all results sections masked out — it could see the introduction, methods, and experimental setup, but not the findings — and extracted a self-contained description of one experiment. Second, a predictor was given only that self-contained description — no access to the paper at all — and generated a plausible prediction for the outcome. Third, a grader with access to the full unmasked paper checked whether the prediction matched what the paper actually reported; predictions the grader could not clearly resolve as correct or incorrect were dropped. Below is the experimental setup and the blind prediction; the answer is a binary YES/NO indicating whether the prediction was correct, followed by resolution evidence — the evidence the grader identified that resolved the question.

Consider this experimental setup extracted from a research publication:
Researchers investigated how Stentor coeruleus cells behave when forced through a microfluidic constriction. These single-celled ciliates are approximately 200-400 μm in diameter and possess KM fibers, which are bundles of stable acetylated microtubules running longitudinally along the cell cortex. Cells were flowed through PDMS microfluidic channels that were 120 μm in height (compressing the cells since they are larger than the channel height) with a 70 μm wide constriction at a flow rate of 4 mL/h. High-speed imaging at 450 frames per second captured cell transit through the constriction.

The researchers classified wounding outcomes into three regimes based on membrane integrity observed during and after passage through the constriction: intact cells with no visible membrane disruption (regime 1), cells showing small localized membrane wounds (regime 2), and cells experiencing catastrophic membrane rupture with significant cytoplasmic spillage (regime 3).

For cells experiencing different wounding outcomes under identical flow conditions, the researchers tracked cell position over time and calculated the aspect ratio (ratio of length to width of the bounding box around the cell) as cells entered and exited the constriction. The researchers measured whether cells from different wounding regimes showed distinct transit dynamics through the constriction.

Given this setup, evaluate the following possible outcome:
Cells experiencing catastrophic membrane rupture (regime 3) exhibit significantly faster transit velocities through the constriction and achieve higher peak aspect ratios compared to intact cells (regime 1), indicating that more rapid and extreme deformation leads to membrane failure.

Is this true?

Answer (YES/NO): NO